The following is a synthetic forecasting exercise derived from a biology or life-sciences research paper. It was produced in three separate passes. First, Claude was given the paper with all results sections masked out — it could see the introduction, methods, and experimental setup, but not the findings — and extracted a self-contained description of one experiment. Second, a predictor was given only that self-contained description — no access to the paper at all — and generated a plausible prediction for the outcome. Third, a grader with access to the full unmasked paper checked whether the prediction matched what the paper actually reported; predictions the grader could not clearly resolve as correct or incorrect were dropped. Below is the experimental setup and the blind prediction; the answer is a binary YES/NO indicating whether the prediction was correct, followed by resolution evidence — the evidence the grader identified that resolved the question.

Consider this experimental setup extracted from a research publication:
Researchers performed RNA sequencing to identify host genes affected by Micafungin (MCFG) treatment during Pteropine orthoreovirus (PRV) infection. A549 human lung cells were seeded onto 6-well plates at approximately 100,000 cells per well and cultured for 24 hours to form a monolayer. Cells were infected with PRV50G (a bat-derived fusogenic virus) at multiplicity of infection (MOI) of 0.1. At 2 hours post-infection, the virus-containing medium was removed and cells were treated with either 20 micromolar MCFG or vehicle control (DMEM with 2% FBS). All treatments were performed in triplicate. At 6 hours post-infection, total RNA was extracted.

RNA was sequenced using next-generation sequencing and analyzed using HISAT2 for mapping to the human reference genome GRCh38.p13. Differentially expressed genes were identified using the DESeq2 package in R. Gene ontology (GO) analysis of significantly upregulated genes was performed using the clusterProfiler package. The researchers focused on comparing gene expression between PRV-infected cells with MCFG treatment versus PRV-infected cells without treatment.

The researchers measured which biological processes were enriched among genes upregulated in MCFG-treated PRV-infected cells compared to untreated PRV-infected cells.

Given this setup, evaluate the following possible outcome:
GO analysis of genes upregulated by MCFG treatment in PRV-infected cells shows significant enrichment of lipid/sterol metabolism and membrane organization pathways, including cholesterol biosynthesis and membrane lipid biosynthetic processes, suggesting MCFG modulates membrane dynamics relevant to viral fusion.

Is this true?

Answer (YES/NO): NO